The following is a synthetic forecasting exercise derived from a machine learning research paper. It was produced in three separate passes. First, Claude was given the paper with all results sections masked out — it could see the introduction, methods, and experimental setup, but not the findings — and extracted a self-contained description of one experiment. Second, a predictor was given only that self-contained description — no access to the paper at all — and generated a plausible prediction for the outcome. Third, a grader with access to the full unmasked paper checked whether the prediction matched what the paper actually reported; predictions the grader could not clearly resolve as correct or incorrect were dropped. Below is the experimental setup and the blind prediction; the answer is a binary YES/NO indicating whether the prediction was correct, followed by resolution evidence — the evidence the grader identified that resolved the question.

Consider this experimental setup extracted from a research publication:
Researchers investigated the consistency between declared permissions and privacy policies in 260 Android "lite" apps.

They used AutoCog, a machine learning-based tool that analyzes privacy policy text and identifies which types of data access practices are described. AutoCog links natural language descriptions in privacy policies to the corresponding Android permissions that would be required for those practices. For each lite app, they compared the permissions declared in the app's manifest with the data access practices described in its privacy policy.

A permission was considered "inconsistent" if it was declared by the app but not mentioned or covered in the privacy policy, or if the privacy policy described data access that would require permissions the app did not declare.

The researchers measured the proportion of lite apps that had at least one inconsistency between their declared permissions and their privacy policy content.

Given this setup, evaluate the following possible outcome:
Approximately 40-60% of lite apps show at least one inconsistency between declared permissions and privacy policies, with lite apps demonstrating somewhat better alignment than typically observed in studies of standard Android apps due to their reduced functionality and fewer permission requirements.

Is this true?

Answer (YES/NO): NO